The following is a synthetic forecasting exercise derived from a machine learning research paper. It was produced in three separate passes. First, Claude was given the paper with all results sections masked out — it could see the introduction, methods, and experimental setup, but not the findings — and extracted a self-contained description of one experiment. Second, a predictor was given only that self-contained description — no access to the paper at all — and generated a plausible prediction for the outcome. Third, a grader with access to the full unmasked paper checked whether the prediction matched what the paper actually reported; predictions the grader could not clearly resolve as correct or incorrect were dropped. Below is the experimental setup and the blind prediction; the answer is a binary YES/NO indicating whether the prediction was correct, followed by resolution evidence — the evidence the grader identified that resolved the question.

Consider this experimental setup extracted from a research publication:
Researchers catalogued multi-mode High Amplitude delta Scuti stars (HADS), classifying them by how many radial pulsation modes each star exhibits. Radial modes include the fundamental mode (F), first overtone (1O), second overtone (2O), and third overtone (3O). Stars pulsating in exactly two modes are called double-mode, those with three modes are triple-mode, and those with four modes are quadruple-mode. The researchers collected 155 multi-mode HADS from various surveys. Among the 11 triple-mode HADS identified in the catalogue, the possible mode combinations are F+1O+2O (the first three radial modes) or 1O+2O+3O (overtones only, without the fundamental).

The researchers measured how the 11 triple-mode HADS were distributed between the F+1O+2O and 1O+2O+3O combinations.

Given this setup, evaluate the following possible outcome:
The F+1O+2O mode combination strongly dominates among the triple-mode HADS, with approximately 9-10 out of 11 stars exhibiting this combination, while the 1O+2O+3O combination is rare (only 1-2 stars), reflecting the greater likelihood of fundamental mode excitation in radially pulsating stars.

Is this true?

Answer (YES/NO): YES